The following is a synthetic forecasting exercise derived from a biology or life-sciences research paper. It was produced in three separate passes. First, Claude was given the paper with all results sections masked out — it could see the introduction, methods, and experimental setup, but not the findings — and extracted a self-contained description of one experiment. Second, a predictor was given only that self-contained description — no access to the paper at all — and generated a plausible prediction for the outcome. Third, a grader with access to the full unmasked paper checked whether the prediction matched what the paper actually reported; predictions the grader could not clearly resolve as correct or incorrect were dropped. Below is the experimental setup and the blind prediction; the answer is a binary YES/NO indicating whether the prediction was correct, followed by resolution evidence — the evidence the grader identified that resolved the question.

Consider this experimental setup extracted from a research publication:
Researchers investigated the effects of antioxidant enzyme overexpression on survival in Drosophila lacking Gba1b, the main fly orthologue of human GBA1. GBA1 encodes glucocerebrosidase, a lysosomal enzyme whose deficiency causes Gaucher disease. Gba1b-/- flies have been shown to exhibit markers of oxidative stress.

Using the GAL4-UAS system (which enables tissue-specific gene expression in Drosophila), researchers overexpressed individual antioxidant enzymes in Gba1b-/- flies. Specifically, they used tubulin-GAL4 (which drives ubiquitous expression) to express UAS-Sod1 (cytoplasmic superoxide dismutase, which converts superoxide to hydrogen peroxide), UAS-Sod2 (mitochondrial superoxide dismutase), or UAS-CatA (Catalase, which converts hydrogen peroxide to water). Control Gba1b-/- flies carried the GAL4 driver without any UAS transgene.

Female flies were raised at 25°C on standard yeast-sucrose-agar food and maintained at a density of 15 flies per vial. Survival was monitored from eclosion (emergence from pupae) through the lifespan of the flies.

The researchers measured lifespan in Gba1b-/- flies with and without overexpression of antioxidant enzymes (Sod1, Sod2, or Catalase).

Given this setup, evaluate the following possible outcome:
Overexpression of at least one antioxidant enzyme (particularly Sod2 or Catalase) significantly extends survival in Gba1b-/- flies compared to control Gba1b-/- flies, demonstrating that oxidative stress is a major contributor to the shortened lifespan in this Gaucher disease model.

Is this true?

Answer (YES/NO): NO